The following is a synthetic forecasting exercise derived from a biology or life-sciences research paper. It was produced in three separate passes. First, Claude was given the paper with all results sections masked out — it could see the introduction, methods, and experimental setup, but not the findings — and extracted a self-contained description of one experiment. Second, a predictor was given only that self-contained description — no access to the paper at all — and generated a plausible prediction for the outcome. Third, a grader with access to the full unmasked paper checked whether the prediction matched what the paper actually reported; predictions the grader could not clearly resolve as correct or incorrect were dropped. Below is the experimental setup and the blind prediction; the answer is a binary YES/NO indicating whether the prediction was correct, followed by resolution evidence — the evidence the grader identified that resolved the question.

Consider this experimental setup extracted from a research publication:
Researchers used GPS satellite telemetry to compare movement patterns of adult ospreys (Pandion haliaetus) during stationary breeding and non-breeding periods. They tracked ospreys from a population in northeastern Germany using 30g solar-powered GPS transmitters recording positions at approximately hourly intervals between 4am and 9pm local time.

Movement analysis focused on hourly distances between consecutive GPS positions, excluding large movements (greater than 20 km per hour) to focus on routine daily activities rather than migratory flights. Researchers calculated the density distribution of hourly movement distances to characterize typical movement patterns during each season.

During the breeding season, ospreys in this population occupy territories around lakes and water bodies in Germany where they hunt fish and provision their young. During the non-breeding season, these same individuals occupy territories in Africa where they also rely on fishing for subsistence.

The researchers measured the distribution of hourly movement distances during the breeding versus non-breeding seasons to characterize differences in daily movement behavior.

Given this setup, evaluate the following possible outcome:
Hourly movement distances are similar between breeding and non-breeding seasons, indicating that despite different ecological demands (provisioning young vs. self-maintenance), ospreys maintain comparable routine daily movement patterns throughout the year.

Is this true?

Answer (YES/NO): NO